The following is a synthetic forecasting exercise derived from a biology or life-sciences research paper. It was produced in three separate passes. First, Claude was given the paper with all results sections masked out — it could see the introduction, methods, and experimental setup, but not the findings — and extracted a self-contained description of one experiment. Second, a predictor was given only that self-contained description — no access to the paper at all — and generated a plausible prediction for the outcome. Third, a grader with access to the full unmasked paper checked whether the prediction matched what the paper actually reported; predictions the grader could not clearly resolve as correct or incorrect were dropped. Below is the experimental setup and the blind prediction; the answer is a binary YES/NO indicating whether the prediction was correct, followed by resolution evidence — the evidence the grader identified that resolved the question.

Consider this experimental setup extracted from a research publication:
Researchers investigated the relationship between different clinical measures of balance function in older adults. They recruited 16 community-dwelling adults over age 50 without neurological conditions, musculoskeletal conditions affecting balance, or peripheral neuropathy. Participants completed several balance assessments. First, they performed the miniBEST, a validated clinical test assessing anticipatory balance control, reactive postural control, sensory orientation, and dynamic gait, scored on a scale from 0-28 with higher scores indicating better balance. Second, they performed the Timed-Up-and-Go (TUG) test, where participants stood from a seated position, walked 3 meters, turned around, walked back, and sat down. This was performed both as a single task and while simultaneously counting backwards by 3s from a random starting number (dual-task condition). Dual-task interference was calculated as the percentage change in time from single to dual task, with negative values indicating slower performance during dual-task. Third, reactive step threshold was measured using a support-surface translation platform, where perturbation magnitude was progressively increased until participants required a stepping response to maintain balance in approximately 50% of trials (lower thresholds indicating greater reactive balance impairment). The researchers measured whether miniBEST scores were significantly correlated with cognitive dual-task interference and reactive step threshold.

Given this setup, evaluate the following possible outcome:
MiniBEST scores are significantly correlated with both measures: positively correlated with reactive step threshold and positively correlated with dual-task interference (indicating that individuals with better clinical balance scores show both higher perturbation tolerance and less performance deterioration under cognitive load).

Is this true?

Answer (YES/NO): NO